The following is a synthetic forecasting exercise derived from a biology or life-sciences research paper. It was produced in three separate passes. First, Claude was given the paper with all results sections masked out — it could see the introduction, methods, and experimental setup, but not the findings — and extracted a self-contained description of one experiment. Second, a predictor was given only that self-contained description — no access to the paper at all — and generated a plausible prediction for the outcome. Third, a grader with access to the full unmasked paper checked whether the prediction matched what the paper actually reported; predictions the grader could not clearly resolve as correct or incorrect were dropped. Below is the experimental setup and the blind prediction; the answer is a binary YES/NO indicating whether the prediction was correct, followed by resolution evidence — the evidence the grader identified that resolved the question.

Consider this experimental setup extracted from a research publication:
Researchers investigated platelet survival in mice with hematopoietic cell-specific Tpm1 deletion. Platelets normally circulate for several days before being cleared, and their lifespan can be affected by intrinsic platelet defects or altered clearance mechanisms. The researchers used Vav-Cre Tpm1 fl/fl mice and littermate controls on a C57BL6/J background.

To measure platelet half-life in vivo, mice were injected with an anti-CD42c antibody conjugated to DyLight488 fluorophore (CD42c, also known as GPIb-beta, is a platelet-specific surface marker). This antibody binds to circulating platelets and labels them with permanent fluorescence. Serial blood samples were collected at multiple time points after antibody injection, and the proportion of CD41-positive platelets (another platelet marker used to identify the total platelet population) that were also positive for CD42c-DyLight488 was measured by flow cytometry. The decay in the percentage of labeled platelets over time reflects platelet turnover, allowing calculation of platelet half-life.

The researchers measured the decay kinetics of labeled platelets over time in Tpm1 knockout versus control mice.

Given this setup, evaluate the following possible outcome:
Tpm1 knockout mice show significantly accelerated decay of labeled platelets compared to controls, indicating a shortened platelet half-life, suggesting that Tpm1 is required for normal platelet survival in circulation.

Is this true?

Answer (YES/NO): NO